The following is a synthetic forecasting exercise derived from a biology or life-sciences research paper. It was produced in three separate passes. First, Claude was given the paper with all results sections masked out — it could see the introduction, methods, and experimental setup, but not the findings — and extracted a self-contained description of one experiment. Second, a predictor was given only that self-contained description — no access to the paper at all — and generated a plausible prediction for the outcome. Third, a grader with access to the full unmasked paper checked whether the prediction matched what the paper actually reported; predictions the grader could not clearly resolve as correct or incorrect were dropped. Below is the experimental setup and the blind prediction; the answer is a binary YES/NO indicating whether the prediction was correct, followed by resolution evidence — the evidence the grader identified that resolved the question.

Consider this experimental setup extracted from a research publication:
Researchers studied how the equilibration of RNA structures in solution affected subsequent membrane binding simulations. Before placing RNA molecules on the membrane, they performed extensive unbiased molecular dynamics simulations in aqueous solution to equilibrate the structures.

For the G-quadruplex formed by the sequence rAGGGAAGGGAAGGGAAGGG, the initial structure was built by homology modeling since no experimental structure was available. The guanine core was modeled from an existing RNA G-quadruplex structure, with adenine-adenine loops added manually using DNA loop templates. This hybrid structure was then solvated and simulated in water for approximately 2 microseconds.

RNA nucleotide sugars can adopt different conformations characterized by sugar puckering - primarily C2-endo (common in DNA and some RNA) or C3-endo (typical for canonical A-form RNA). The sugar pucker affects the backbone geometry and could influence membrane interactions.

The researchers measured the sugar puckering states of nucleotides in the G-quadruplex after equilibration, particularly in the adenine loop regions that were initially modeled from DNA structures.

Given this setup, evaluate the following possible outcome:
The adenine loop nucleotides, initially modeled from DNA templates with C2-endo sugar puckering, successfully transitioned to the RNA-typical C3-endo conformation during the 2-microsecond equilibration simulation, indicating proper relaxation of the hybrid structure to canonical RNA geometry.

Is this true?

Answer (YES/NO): YES